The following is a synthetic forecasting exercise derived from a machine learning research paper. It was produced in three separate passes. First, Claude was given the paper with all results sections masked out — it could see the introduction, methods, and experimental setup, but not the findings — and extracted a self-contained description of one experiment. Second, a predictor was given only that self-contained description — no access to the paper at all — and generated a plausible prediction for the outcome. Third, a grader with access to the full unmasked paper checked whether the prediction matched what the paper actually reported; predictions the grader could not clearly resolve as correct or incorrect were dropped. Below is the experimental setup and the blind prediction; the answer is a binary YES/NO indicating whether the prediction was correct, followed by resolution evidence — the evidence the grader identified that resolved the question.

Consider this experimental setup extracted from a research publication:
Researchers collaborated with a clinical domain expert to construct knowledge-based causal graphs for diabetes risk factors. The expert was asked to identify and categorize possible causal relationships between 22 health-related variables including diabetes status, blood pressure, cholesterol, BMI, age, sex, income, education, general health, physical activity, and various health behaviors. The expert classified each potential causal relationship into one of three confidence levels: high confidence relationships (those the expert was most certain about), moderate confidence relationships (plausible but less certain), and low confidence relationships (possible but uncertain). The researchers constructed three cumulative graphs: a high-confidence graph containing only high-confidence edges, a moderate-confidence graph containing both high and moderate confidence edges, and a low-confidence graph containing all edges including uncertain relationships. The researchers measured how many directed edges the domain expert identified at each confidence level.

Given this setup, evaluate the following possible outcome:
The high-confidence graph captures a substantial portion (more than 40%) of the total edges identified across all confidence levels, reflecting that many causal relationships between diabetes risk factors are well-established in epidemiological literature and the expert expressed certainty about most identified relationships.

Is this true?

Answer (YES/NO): YES